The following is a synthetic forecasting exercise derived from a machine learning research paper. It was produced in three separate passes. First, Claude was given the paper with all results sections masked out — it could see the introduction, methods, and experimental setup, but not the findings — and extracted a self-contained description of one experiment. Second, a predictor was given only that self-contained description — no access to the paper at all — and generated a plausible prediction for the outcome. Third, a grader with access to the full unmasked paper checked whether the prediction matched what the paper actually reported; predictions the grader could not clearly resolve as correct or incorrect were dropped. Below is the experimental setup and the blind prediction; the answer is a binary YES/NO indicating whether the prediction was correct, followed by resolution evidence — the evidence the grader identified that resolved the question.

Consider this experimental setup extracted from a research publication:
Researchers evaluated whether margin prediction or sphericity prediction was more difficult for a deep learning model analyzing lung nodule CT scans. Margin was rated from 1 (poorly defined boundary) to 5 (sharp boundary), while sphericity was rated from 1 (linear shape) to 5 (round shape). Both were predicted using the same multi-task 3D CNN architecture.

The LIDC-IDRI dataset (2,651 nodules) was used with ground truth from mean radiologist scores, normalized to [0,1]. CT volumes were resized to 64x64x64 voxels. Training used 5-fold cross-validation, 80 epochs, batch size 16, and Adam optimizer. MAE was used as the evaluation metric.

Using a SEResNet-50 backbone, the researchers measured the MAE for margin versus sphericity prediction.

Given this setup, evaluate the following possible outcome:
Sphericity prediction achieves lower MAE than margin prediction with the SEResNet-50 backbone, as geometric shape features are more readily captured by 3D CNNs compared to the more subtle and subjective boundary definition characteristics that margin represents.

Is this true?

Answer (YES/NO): NO